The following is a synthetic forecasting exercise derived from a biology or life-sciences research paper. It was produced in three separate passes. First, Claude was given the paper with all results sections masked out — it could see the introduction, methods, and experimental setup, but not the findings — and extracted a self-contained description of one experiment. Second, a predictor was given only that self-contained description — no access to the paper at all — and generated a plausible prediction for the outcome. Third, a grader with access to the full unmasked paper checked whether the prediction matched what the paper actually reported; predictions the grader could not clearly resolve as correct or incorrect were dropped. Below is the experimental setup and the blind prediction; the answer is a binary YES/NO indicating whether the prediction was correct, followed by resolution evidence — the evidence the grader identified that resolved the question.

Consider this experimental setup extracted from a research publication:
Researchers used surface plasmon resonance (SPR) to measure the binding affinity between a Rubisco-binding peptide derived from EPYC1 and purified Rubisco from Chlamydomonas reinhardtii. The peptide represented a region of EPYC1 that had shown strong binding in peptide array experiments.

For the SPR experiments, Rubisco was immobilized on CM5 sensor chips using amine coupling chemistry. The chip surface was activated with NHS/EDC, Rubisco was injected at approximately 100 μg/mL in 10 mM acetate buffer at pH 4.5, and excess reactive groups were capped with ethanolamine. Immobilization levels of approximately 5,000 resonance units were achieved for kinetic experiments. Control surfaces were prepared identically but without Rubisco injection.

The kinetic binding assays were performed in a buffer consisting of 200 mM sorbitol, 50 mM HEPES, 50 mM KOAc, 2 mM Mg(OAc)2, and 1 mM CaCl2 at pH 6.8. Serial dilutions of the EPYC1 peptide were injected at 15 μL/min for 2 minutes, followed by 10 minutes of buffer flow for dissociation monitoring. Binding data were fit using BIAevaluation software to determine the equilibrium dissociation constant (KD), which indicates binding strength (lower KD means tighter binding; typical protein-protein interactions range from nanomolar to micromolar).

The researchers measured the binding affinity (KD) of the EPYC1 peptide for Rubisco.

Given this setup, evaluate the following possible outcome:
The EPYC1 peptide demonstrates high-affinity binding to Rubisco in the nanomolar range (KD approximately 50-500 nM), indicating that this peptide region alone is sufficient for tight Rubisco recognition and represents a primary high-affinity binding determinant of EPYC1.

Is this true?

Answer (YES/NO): NO